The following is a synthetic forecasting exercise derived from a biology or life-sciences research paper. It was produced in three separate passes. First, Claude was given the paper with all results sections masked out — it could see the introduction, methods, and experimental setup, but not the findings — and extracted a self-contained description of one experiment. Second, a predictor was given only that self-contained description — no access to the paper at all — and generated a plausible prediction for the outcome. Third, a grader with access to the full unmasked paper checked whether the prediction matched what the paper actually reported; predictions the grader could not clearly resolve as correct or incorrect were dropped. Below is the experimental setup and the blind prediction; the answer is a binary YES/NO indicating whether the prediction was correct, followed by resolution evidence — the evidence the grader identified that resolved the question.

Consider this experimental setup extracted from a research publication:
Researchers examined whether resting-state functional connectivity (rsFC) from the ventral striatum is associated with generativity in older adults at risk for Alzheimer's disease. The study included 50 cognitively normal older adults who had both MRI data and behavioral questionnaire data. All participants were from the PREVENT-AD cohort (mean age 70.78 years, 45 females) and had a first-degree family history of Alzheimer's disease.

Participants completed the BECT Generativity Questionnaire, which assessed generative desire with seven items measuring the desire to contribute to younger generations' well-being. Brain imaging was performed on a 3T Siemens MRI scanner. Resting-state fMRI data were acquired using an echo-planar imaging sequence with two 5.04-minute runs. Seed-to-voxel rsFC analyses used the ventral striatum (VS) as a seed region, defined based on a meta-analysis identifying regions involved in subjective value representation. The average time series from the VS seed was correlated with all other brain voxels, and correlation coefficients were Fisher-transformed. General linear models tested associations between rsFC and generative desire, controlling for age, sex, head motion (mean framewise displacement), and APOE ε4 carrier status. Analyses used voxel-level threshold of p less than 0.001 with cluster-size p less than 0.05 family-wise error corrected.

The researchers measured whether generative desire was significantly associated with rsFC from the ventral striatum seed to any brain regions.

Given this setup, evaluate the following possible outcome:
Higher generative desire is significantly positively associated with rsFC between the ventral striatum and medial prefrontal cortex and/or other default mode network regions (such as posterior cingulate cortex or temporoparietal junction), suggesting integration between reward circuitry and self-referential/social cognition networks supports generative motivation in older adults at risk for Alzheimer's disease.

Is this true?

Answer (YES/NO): NO